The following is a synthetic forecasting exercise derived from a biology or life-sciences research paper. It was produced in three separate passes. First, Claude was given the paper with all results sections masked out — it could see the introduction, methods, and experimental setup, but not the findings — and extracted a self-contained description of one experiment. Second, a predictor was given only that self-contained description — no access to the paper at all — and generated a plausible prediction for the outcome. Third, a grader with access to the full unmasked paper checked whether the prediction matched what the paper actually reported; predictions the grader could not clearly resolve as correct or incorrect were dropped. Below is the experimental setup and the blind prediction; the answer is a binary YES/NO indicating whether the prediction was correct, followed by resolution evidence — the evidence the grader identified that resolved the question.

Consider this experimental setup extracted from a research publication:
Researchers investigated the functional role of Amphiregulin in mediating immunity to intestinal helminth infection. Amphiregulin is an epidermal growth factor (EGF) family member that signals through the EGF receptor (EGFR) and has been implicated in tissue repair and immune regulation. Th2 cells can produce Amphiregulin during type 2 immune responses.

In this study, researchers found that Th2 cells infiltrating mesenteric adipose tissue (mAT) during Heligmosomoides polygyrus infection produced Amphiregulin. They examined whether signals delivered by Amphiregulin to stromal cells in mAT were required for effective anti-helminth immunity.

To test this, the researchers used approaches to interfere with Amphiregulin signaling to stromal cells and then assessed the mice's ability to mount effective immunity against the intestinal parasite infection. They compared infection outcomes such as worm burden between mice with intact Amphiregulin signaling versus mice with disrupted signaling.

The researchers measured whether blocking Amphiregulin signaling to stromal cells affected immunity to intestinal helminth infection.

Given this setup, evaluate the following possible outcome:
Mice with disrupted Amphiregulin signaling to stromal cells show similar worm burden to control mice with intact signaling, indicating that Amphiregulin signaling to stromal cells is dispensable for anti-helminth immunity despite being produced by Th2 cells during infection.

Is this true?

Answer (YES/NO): NO